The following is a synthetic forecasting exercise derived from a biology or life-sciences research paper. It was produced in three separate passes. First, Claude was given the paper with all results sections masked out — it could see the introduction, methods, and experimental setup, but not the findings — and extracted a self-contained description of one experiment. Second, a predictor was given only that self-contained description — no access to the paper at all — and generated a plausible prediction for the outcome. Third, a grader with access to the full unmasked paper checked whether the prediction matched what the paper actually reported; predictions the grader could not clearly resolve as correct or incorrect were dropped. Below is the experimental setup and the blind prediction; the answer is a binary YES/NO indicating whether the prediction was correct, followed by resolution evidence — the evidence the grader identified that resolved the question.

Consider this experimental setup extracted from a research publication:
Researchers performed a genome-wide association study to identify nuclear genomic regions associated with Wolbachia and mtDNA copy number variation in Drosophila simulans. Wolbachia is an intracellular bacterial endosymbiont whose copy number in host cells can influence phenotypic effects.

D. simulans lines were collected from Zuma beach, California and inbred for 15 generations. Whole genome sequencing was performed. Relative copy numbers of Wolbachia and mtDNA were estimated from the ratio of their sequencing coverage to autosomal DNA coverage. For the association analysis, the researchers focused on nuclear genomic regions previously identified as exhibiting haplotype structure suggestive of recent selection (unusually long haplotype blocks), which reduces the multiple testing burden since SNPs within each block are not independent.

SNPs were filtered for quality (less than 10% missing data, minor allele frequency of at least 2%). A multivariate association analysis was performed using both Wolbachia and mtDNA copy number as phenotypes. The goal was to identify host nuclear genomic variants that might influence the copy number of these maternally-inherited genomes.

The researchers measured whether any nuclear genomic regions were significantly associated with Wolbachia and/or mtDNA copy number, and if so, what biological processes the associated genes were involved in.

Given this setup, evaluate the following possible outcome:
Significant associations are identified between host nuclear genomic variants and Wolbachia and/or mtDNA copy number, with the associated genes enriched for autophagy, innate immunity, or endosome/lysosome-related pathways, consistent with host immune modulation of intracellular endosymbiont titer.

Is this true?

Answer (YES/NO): NO